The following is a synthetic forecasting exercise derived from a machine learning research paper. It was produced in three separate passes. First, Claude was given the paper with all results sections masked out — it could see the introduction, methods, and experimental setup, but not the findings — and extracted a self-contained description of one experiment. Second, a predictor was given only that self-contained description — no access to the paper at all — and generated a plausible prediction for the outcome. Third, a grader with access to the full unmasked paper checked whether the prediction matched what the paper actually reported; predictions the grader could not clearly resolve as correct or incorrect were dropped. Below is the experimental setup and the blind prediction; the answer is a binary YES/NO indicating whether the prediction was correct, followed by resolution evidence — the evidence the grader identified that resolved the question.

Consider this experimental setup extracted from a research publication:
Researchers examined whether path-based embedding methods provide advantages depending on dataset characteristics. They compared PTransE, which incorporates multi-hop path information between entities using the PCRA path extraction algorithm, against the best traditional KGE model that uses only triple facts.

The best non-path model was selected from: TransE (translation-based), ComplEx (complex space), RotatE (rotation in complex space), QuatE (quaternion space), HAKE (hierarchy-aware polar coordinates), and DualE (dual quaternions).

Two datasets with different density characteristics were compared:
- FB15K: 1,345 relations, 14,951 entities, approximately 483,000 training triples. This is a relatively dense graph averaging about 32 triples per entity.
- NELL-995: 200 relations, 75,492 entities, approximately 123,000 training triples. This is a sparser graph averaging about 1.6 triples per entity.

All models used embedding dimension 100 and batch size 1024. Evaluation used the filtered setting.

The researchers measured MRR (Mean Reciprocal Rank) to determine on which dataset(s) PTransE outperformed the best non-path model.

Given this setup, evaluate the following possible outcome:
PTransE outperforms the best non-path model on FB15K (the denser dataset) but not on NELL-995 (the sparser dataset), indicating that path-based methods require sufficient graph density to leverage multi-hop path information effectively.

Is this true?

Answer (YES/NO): NO